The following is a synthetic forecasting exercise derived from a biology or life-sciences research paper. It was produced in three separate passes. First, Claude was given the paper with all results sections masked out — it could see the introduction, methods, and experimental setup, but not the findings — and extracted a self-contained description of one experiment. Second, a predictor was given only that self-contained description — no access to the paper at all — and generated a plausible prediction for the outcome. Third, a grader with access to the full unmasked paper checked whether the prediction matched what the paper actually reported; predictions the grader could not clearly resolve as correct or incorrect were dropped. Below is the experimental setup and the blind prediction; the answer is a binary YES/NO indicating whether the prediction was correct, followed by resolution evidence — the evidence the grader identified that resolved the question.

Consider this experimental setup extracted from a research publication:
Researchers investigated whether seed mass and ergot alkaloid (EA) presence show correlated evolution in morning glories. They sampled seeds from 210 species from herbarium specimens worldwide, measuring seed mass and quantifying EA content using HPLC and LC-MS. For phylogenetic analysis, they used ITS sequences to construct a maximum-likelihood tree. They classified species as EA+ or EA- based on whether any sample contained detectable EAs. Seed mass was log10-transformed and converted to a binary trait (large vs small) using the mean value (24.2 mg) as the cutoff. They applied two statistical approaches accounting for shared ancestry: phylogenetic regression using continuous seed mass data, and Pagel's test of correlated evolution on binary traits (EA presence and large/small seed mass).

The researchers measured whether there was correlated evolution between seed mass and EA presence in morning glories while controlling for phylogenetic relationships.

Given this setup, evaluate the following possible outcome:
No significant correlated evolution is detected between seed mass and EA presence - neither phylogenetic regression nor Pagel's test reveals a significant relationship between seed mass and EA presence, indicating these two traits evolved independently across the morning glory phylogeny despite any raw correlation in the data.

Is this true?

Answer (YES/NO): NO